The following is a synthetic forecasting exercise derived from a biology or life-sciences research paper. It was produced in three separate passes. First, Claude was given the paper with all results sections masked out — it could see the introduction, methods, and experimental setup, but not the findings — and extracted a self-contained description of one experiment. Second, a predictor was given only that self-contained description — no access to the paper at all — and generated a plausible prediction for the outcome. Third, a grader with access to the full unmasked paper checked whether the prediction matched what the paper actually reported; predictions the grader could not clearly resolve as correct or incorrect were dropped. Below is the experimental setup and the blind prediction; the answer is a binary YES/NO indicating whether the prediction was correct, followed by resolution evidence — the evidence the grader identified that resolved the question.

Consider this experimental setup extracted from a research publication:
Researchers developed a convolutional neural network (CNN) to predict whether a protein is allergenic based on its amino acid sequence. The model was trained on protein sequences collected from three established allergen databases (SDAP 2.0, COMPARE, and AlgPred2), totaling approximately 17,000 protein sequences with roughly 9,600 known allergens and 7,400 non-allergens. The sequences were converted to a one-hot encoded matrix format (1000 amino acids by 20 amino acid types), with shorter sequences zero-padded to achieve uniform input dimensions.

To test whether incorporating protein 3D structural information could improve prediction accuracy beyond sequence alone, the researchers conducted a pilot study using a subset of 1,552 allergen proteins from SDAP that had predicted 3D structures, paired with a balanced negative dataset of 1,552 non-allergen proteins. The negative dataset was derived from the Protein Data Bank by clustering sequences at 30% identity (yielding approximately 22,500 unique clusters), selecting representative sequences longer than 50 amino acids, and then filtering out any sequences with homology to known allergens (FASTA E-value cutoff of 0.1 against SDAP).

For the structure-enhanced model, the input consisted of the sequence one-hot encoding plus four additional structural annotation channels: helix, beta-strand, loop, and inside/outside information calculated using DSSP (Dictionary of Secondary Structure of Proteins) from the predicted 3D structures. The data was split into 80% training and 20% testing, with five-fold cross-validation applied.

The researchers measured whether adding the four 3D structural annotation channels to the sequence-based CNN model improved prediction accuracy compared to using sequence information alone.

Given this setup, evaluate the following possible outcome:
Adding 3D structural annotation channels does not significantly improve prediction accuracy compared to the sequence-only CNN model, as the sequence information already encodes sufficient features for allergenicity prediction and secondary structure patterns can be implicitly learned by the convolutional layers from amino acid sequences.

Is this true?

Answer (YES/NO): NO